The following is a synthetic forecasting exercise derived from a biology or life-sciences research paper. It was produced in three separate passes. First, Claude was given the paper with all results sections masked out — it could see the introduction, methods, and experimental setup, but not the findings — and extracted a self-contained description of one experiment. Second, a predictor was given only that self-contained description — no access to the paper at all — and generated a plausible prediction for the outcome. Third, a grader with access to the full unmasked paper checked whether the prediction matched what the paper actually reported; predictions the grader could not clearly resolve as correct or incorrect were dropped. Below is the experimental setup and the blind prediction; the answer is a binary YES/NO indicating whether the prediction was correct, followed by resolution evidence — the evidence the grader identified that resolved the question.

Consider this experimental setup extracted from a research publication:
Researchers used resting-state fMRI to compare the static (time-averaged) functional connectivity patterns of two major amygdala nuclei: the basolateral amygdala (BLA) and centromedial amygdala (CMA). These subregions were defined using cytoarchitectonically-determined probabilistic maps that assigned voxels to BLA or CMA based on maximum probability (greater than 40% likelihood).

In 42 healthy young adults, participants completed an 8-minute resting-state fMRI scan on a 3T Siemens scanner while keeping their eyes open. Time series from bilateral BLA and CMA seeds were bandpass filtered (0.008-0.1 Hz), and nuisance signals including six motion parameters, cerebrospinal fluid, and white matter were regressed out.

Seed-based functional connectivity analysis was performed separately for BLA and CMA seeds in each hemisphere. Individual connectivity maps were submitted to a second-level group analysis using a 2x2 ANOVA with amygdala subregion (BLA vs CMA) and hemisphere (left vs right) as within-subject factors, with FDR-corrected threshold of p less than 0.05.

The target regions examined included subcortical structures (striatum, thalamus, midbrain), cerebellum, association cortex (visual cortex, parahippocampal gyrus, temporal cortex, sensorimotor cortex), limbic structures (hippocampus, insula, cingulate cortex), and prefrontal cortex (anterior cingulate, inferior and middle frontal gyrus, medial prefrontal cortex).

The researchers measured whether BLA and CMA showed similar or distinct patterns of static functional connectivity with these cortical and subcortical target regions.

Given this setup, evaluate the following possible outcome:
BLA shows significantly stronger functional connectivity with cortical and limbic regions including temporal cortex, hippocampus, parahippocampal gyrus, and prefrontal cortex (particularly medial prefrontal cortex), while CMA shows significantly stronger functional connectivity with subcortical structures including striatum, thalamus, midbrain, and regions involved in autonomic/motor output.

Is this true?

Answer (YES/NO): YES